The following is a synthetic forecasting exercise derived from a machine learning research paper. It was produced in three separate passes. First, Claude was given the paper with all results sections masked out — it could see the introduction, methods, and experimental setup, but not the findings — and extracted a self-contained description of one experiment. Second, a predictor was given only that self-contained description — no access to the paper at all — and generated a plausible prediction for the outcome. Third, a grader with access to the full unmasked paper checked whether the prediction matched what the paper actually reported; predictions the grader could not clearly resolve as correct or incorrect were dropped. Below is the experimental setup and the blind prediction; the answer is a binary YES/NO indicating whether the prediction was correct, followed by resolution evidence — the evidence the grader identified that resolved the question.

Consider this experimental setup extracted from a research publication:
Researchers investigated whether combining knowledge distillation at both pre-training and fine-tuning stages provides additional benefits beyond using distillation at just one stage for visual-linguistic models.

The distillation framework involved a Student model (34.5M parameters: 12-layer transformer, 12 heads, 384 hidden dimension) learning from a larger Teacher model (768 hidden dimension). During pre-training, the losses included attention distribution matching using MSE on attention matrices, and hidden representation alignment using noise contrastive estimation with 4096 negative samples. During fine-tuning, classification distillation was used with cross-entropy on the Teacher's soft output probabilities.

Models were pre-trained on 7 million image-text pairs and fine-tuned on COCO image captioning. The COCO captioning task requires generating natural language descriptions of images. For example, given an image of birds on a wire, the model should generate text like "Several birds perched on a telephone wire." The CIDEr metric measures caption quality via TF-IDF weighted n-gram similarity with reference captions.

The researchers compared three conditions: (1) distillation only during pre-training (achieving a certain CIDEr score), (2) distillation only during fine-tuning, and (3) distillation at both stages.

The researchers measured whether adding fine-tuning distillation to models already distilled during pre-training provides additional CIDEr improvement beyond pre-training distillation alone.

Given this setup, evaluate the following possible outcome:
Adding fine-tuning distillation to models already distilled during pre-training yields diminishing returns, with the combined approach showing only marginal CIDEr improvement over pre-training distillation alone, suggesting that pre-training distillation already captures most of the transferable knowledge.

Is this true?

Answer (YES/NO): YES